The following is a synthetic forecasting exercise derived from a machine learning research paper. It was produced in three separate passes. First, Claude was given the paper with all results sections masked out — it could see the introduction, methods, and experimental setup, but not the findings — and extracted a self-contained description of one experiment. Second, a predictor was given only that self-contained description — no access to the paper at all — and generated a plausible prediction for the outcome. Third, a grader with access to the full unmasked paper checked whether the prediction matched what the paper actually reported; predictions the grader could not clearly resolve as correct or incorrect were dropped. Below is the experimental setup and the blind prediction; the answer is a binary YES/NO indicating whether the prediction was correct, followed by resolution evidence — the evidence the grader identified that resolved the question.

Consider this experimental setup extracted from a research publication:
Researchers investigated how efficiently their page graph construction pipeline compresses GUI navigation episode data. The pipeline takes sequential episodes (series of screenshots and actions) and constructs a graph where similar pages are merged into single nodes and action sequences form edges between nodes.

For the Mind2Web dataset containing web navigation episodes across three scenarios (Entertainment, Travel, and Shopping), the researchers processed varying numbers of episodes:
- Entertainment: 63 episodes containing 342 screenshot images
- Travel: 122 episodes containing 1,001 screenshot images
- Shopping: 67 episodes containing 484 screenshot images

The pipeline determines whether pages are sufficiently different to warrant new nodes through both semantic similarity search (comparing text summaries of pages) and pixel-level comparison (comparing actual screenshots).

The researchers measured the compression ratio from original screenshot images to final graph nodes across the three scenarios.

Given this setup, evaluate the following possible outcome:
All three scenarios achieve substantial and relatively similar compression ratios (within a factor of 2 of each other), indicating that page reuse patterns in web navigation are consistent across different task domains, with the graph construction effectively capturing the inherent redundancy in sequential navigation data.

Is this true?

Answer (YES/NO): YES